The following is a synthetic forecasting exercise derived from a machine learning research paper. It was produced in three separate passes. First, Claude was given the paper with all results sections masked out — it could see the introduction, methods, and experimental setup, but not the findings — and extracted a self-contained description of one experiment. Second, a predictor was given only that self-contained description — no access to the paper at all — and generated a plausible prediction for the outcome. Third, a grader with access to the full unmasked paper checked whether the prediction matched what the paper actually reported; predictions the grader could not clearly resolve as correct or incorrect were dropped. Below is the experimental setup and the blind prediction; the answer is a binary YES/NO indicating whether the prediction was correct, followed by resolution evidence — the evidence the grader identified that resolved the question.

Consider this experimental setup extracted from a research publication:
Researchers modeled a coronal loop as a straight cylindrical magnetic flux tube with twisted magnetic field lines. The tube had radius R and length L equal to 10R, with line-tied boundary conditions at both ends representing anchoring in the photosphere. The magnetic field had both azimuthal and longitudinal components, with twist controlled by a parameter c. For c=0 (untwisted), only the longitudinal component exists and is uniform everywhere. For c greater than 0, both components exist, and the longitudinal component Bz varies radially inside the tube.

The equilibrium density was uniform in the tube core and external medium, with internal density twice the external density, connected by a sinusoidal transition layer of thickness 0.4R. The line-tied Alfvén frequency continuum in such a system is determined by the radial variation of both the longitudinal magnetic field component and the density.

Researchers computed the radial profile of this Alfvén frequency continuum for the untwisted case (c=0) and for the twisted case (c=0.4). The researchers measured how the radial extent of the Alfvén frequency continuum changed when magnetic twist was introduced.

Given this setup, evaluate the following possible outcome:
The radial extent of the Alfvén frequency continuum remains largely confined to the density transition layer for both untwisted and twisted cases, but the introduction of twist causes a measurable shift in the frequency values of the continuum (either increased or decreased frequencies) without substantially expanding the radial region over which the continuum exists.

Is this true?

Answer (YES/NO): NO